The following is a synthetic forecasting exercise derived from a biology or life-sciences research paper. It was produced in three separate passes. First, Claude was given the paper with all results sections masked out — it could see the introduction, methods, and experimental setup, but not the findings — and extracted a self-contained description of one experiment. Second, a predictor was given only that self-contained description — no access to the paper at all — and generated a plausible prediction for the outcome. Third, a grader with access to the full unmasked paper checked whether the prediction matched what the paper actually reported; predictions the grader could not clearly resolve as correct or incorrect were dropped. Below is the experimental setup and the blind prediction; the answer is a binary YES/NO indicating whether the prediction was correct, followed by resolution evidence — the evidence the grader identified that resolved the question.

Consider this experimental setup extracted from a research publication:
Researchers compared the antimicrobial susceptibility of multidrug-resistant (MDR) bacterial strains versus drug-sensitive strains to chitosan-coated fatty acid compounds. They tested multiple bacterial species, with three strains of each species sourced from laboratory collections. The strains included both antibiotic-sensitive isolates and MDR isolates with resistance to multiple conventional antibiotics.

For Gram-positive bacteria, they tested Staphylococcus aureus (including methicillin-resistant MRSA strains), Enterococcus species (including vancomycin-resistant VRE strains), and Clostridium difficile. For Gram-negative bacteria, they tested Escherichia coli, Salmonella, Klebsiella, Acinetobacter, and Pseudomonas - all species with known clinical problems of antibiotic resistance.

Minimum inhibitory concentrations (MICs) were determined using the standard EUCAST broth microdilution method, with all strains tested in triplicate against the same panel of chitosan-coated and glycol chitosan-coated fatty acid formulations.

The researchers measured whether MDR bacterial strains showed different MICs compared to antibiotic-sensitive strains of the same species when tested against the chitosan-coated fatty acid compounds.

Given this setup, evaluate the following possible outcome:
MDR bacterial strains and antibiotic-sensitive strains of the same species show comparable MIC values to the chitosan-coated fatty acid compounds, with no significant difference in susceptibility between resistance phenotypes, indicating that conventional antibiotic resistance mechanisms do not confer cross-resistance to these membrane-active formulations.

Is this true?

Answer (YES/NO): YES